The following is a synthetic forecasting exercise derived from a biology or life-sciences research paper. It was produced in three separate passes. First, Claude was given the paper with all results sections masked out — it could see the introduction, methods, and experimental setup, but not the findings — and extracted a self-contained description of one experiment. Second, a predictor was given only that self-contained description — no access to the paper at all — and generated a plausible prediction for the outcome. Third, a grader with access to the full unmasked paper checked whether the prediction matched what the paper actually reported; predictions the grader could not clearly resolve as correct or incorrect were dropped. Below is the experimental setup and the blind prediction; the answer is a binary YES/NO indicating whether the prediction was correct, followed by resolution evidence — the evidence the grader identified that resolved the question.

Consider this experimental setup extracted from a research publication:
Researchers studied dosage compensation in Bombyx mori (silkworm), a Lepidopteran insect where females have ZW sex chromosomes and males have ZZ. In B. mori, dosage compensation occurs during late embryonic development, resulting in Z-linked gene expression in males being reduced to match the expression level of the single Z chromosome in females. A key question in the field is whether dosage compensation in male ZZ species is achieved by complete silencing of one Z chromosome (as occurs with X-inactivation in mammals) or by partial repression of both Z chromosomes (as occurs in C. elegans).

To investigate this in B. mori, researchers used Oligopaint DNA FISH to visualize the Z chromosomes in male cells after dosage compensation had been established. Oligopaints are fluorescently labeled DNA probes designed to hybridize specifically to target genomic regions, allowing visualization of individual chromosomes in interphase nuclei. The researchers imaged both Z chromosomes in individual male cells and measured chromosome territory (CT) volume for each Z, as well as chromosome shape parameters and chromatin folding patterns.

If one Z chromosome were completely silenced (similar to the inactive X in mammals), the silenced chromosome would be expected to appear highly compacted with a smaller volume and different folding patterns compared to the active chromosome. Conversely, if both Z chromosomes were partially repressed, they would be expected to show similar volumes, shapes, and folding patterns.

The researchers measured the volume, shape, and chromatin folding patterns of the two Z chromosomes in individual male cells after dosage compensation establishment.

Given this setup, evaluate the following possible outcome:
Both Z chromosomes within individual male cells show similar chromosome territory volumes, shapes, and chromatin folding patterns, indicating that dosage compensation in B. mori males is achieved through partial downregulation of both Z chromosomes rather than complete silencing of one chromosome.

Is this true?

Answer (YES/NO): YES